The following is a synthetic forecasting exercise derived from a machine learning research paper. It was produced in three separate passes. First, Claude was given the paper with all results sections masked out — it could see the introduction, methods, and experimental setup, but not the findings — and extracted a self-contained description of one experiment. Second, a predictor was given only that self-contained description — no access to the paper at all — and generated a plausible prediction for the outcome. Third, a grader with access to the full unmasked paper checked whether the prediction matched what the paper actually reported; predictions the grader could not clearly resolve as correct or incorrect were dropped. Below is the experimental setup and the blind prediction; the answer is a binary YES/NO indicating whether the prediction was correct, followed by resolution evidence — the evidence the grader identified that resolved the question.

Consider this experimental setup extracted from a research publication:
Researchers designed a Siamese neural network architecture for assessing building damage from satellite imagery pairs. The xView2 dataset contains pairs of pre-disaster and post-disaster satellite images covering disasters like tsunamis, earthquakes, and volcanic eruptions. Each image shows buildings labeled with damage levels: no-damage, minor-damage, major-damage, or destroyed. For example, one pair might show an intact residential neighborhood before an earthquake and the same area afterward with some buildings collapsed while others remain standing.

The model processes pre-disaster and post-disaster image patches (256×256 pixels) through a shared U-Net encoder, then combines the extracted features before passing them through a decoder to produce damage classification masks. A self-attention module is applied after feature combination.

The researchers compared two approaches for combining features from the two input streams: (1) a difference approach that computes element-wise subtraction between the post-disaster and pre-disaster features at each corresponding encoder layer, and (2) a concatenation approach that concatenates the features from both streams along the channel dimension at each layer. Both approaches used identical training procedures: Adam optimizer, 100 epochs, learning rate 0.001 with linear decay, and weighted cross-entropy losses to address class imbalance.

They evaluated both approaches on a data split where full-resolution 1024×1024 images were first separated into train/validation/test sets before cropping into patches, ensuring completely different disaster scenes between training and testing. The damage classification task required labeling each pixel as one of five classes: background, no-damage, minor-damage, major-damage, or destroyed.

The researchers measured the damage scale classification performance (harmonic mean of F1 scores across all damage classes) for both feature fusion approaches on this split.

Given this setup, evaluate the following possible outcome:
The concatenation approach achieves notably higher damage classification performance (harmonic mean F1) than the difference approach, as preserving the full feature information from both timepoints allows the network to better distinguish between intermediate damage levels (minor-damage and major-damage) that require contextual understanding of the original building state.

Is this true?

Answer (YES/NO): NO